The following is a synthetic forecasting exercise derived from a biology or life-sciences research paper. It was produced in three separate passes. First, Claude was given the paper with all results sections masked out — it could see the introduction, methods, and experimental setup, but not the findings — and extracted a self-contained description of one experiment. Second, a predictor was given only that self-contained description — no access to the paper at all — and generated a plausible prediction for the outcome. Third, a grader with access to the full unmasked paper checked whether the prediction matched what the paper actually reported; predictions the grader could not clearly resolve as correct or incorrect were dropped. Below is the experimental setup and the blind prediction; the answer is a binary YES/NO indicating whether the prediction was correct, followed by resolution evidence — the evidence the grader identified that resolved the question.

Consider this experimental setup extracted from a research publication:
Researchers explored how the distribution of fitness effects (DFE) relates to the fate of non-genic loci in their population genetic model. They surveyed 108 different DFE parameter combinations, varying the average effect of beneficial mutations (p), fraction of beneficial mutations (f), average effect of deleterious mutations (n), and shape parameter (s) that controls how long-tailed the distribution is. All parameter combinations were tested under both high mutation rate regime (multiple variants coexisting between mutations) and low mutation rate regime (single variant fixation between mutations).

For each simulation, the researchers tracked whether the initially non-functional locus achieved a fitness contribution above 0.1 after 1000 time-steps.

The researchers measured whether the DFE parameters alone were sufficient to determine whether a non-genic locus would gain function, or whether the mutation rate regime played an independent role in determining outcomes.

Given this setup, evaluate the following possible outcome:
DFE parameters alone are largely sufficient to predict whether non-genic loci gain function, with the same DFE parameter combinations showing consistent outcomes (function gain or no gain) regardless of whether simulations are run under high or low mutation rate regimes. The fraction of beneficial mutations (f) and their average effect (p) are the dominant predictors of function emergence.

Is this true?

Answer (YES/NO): NO